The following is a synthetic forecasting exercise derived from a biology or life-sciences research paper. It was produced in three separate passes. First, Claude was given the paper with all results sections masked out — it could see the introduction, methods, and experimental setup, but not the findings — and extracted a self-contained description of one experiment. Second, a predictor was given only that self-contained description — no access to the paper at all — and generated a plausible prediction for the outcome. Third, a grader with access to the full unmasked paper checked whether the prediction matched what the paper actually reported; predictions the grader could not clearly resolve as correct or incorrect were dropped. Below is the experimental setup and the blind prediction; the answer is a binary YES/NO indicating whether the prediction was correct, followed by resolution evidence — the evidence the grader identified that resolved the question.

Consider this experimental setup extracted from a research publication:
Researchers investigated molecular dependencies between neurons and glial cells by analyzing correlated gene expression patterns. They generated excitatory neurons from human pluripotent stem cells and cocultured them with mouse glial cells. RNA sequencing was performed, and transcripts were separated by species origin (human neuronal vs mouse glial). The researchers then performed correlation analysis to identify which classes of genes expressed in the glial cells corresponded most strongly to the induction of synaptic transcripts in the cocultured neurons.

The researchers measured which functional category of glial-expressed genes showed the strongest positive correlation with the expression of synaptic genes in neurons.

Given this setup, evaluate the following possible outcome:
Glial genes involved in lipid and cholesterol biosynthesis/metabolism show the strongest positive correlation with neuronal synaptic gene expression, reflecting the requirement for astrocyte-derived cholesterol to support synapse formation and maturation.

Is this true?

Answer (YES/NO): NO